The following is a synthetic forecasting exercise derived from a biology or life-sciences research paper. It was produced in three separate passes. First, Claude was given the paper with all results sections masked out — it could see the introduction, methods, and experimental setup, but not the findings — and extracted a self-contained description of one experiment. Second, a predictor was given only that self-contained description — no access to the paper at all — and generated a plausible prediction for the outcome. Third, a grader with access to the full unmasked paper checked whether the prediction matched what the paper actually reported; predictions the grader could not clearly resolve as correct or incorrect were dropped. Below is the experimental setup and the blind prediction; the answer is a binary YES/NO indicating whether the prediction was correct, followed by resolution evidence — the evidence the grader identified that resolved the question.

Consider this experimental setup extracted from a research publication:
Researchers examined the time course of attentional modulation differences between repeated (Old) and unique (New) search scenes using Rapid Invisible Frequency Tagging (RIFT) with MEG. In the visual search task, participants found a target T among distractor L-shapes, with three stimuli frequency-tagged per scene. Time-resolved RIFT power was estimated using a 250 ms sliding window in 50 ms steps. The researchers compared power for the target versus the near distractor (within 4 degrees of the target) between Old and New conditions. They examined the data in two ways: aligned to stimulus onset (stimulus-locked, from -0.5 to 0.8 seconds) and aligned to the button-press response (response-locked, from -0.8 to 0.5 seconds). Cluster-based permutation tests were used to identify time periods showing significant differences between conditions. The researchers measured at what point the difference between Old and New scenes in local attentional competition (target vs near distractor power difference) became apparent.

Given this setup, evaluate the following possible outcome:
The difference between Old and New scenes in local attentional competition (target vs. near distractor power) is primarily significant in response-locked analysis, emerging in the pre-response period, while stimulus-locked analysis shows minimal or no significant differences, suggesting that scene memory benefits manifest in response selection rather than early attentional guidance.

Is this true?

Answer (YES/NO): NO